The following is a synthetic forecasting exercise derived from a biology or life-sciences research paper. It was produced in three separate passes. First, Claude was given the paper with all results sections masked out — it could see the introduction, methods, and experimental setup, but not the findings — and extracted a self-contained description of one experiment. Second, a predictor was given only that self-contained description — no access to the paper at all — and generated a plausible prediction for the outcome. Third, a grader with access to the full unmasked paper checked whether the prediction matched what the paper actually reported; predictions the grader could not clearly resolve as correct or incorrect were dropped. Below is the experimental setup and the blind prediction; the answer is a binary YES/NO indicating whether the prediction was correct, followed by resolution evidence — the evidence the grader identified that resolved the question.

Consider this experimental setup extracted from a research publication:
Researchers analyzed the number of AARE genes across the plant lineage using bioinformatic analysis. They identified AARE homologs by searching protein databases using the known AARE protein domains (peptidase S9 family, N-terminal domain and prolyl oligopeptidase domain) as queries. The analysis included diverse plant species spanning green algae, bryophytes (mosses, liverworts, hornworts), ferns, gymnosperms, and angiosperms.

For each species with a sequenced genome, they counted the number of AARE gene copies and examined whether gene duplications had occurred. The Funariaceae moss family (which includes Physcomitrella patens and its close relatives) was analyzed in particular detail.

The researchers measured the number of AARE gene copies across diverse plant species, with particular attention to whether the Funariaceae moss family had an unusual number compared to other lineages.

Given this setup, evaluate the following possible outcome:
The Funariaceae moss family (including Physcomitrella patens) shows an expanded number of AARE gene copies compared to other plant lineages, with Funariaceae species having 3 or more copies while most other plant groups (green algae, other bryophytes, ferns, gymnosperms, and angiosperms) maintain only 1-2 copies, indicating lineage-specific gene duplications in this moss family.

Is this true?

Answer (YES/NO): YES